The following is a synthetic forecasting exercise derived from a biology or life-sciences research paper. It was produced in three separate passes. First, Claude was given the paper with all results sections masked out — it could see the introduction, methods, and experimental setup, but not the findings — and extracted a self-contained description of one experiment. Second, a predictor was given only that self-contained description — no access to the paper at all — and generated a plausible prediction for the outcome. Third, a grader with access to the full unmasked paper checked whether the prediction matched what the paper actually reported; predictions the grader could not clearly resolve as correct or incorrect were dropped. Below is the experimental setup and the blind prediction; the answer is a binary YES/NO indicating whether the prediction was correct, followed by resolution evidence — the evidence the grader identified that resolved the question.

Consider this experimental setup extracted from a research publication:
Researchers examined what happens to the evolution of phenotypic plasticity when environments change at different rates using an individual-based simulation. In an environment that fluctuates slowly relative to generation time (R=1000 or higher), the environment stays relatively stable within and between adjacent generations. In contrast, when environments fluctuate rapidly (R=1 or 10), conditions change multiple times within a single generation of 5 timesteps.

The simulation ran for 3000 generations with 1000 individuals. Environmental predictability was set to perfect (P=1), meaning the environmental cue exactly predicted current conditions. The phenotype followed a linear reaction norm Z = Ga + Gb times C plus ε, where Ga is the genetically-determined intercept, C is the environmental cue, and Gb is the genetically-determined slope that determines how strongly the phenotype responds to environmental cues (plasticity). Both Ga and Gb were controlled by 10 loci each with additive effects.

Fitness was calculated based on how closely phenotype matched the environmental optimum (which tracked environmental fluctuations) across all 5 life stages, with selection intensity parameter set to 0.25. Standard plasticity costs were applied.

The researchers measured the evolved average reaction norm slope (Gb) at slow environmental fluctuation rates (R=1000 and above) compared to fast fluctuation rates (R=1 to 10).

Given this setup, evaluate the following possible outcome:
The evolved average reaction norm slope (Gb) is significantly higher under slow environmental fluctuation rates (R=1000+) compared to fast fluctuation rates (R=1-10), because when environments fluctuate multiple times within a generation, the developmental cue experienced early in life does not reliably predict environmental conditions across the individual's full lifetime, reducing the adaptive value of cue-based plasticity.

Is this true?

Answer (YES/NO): NO